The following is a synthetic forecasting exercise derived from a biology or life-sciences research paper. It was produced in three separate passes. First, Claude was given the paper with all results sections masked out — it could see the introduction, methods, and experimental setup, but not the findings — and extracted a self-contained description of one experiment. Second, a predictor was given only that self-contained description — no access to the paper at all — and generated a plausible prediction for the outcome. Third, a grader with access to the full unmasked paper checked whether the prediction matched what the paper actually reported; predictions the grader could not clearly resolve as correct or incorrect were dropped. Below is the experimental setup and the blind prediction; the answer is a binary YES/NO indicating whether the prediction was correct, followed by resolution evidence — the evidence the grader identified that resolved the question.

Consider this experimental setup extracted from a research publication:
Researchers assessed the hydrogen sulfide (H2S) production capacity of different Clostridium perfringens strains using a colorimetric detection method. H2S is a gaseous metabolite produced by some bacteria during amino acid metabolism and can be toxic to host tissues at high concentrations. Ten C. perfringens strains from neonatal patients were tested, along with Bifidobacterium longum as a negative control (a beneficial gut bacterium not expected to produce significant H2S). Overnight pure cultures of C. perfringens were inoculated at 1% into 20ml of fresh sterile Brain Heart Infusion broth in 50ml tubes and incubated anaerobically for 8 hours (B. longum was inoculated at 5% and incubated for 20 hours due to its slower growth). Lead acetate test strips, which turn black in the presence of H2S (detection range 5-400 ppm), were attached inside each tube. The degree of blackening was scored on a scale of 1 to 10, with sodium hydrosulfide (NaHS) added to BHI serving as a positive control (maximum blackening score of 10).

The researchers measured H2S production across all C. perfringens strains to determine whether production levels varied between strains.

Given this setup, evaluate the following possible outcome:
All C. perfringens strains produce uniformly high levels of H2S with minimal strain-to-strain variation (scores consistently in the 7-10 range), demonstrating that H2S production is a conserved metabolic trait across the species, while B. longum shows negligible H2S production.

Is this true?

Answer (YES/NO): NO